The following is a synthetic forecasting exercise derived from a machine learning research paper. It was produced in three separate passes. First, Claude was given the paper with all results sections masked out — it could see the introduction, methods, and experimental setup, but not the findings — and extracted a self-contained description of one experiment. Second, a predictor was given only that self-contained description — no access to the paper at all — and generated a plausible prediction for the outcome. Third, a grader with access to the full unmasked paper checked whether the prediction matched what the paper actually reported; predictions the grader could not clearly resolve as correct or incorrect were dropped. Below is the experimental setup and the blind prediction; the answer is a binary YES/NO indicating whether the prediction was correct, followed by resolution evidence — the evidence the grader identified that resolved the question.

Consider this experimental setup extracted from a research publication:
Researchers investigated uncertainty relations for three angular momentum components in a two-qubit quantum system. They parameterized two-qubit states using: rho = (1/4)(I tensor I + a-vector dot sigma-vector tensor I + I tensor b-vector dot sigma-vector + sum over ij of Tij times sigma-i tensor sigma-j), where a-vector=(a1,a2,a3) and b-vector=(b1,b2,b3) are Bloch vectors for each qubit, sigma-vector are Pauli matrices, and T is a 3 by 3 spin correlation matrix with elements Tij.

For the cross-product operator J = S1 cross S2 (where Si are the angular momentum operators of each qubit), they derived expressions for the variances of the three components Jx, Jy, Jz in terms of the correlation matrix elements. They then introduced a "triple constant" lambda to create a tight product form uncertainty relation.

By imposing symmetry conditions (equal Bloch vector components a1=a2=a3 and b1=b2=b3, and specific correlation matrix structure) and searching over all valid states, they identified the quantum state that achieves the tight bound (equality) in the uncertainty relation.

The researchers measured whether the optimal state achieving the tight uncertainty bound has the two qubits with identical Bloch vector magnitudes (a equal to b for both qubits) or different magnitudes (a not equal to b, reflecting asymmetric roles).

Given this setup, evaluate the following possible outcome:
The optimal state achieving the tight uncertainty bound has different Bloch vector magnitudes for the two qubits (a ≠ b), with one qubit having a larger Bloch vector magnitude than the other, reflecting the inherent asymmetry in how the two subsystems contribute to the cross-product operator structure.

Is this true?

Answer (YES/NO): NO